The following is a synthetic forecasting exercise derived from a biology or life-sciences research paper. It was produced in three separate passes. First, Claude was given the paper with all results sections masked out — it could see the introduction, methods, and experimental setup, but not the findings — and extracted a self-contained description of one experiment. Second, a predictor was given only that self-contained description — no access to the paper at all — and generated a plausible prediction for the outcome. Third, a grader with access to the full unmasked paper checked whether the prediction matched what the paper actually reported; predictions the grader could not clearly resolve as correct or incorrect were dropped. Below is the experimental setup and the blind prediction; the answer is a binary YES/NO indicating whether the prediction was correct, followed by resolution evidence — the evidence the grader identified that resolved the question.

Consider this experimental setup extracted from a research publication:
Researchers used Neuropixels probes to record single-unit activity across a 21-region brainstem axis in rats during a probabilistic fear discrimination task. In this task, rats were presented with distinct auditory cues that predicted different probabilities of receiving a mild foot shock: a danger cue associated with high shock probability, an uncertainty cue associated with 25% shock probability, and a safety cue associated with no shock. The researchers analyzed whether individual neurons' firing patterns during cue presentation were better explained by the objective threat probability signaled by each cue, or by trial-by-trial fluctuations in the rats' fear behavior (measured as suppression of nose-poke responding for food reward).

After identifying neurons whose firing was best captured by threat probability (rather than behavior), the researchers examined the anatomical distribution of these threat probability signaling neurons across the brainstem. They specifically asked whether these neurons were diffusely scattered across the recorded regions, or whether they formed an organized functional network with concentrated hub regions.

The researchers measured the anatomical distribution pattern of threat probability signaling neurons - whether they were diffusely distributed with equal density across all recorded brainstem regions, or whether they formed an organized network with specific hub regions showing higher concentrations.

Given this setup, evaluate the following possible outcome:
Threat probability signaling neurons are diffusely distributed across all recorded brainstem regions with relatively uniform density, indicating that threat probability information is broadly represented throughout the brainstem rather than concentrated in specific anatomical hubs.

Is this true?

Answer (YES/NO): NO